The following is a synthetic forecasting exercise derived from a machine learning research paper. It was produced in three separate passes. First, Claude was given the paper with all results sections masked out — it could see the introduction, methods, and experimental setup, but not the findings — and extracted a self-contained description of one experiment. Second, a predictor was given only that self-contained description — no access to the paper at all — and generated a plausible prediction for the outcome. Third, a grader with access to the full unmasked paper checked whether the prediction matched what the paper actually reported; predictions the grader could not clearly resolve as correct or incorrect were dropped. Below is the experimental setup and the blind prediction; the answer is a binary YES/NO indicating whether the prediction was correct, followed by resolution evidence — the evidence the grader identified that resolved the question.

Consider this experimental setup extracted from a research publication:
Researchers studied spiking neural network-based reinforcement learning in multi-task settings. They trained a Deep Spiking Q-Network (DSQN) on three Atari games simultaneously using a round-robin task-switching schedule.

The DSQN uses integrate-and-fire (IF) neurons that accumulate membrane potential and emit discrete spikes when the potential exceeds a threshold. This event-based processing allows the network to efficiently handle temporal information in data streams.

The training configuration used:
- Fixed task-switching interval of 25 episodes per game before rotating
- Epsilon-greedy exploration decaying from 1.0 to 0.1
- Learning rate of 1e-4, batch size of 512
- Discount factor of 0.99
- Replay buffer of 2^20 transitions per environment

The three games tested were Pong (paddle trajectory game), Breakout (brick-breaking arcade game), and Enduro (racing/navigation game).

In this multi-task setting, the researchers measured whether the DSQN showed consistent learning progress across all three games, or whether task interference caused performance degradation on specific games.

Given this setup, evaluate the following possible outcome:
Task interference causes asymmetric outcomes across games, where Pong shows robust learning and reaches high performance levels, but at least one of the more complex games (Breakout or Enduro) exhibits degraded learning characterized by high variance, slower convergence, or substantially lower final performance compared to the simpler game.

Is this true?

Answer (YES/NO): NO